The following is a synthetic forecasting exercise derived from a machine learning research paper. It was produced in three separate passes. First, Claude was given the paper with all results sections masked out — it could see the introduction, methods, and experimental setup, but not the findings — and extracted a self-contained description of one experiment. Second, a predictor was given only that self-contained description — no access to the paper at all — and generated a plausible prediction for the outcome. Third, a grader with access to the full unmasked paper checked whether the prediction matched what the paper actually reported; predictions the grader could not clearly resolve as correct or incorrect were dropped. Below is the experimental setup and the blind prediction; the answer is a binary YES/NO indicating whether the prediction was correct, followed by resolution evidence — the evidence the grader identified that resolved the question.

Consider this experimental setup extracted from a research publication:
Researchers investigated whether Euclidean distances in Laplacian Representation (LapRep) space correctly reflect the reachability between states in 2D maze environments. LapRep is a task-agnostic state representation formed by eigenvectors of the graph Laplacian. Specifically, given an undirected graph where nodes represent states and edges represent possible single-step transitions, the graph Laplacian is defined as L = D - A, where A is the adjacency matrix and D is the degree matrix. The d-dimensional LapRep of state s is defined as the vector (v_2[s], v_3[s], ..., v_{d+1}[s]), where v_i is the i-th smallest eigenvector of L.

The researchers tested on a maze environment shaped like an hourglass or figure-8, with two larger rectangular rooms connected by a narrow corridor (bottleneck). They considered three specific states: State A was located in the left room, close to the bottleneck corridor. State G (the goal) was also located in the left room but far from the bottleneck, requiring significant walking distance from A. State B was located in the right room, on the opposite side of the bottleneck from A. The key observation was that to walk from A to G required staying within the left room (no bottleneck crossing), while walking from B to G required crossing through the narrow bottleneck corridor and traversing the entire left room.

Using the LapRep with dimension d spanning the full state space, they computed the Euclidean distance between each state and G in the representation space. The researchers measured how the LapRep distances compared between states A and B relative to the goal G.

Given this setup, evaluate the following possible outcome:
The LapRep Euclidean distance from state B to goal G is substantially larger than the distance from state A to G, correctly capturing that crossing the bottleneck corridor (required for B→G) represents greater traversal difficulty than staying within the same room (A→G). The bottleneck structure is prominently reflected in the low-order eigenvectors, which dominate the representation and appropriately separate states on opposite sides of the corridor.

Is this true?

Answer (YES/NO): NO